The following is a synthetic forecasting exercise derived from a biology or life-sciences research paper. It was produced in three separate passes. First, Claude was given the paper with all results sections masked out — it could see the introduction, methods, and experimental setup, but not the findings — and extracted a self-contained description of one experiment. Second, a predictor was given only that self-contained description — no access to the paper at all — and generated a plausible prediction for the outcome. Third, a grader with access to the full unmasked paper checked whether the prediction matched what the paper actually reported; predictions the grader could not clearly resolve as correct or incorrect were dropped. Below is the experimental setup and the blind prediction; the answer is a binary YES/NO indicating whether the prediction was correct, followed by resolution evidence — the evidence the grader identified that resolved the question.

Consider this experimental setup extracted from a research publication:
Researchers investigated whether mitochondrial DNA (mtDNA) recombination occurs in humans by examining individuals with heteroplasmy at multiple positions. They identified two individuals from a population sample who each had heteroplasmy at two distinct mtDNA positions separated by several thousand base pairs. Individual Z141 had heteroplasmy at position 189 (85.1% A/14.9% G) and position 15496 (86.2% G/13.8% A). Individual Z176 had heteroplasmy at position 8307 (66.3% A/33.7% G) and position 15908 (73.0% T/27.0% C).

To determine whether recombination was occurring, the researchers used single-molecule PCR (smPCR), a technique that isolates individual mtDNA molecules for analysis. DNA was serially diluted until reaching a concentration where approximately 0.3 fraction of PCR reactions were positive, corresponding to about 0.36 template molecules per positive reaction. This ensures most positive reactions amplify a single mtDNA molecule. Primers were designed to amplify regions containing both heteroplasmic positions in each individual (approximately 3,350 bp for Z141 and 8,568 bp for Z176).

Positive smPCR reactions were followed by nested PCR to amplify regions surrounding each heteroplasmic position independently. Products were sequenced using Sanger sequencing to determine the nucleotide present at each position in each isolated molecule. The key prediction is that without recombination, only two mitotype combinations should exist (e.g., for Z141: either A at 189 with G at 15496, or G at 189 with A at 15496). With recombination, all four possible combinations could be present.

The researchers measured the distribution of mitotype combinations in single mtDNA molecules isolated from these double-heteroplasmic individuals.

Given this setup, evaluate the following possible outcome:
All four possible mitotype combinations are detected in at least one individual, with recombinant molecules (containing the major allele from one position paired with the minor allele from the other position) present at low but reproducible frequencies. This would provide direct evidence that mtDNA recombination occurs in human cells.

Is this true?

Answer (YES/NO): YES